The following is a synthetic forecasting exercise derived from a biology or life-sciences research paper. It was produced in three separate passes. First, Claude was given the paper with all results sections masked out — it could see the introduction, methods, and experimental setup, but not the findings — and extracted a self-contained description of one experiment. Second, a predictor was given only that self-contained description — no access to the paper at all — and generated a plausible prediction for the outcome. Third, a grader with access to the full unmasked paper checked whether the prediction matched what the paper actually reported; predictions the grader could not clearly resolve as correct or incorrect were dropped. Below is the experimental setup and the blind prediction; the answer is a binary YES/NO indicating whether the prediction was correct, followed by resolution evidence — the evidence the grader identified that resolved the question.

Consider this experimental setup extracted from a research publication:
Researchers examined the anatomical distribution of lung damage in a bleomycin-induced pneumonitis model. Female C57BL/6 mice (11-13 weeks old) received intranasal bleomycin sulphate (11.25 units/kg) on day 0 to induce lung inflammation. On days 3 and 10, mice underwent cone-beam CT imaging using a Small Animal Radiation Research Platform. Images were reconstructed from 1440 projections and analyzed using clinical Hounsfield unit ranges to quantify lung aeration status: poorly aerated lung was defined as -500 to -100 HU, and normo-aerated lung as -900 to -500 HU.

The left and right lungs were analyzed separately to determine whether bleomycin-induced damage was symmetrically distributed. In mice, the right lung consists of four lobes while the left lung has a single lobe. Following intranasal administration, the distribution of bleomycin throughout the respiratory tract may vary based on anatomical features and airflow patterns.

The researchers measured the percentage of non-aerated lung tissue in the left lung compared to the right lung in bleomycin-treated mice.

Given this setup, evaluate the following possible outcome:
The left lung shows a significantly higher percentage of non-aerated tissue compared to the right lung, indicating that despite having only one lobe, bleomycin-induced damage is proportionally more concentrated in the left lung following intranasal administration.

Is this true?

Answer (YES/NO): YES